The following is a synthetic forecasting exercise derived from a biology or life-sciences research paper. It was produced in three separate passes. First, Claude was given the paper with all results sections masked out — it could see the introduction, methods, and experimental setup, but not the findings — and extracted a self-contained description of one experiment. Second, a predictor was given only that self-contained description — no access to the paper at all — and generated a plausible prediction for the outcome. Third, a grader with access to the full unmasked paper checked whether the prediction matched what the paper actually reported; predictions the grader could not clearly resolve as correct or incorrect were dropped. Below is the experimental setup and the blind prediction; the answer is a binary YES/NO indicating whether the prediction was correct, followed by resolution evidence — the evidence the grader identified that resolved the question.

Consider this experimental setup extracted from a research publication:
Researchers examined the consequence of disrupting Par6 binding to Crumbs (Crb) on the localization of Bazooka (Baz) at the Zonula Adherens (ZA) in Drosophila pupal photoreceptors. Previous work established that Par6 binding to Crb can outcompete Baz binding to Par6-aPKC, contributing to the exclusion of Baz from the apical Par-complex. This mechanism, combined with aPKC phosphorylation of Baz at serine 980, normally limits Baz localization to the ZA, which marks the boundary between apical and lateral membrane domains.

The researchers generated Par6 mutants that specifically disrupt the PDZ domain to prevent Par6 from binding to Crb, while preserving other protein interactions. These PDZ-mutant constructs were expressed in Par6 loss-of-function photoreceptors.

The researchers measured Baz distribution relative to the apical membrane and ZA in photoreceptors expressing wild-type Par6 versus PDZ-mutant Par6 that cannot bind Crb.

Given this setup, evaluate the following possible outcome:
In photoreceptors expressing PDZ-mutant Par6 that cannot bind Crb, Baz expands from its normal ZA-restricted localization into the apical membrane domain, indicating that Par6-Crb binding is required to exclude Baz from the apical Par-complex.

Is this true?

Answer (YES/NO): NO